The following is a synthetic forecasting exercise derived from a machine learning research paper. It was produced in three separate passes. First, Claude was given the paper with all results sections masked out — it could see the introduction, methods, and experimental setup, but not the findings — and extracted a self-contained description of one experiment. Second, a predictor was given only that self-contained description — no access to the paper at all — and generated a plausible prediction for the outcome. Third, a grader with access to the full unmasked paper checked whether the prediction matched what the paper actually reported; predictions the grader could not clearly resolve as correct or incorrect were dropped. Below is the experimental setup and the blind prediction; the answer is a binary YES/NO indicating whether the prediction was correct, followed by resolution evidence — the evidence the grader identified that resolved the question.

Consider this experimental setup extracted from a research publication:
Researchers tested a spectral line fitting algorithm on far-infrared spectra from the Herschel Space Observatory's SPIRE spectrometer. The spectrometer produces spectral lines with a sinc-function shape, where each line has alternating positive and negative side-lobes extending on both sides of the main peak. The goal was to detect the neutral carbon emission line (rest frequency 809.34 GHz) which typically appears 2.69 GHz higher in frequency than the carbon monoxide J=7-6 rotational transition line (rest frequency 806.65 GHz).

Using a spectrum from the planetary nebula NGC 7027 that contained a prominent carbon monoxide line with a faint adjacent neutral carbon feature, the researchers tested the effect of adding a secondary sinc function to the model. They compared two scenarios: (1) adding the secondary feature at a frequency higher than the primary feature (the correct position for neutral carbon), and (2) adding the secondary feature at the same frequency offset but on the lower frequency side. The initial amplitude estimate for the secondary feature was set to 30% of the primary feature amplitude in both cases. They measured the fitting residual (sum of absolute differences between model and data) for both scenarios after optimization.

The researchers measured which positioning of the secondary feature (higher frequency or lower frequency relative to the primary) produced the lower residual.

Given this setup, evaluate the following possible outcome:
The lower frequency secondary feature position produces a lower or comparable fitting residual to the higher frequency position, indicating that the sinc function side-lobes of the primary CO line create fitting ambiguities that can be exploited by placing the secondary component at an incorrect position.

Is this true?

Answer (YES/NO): NO